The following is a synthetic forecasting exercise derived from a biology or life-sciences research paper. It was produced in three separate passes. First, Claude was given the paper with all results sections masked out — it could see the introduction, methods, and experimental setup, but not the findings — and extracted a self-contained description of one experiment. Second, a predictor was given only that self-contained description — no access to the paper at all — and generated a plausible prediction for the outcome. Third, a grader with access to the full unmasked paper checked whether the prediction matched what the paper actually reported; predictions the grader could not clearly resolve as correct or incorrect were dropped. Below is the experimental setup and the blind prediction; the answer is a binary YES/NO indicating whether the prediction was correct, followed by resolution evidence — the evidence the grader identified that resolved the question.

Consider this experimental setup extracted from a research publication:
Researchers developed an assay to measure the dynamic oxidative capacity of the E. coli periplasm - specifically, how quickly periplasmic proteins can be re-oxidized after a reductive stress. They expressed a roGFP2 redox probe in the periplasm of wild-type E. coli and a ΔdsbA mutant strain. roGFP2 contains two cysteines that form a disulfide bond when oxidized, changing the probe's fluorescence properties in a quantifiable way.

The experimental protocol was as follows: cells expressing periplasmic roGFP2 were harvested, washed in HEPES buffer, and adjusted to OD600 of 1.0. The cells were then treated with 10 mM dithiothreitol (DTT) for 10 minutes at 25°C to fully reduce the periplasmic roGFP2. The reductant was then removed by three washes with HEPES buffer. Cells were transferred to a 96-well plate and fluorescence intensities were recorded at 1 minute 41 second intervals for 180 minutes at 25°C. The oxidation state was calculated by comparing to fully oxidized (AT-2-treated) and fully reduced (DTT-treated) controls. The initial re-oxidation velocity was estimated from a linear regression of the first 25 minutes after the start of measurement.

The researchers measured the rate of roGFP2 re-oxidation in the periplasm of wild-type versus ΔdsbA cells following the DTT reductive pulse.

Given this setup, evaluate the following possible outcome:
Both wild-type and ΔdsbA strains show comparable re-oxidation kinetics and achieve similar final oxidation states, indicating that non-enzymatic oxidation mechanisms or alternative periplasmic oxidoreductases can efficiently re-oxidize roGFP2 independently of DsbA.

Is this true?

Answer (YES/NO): NO